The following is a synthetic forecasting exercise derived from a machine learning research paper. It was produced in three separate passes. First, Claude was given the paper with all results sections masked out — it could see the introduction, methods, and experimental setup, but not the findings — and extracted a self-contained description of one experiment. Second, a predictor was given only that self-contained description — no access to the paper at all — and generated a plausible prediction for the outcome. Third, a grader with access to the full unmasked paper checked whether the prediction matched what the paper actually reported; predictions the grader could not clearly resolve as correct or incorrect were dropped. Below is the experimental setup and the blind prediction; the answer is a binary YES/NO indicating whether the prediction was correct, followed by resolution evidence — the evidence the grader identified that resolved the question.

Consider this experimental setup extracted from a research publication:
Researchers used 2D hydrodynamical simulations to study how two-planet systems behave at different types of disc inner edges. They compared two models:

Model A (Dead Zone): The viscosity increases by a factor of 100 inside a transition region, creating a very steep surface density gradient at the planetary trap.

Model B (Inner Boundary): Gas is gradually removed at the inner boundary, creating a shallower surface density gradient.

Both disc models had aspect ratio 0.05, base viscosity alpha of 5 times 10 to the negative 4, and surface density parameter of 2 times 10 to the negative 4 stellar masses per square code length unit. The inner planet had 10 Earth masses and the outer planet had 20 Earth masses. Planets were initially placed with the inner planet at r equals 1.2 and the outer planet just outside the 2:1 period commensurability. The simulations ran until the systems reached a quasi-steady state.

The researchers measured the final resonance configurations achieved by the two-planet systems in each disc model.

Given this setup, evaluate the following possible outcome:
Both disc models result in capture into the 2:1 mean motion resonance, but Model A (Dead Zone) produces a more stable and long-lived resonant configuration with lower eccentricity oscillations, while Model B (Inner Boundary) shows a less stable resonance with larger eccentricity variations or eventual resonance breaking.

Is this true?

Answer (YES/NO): NO